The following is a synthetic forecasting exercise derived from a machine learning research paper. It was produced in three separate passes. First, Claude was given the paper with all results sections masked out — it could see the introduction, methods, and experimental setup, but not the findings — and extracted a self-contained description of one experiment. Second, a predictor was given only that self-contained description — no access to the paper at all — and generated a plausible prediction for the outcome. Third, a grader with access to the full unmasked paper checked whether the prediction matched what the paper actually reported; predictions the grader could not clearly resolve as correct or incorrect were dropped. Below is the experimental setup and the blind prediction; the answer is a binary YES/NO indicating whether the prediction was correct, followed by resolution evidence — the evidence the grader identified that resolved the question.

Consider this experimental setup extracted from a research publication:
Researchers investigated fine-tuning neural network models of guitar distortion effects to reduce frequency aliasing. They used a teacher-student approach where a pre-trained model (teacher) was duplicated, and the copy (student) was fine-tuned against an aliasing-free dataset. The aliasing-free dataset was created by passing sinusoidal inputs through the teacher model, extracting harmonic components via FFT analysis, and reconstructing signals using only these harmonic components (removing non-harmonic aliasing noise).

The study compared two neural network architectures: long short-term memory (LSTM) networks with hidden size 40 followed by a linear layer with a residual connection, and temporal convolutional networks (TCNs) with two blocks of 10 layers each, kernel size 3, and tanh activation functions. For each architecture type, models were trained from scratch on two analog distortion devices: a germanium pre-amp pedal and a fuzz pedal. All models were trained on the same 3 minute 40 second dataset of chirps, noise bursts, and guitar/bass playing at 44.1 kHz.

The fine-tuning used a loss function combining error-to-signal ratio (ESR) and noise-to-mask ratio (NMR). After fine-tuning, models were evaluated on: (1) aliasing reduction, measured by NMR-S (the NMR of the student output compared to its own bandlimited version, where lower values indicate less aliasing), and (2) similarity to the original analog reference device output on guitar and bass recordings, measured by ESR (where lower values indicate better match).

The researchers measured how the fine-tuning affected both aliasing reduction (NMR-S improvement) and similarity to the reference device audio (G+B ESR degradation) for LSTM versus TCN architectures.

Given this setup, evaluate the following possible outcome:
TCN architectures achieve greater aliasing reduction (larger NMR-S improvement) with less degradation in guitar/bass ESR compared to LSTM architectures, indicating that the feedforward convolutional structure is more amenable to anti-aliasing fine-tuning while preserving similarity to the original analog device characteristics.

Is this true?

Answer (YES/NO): NO